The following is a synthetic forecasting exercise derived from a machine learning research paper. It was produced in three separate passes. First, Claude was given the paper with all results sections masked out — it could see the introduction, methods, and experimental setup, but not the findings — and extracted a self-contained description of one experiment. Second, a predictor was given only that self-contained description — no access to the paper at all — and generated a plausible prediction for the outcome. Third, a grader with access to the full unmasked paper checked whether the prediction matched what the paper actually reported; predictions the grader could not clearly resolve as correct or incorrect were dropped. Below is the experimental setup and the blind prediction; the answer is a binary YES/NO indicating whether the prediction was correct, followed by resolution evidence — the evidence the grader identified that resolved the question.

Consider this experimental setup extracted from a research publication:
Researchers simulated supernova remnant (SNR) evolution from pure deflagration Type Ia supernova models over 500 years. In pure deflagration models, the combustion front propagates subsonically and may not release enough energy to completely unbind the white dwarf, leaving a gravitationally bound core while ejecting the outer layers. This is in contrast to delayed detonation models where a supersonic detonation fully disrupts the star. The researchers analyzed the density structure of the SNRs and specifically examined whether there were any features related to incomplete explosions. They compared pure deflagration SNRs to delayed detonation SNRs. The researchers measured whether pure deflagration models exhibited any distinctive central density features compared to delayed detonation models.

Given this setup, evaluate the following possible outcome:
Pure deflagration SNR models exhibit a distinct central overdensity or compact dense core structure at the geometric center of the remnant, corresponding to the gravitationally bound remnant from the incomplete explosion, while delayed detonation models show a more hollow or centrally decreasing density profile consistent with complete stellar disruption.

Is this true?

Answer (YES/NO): YES